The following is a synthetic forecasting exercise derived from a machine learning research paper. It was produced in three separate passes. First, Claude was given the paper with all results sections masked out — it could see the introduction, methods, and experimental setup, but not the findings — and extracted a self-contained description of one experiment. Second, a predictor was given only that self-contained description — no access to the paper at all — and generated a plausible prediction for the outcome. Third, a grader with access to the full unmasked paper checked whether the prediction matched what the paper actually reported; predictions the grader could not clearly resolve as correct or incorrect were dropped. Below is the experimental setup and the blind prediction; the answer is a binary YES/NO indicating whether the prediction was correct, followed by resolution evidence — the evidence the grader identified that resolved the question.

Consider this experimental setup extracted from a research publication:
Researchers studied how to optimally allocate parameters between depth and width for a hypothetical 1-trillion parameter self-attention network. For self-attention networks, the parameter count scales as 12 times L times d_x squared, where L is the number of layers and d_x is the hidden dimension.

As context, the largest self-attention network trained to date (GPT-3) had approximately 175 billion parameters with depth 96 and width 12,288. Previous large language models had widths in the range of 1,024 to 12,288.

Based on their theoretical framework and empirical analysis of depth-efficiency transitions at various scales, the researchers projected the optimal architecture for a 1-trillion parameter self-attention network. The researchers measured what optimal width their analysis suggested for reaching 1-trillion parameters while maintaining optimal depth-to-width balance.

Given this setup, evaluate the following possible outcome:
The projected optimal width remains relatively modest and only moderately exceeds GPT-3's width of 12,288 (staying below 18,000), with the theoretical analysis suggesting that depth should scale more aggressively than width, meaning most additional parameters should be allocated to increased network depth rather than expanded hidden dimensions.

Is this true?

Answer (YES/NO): NO